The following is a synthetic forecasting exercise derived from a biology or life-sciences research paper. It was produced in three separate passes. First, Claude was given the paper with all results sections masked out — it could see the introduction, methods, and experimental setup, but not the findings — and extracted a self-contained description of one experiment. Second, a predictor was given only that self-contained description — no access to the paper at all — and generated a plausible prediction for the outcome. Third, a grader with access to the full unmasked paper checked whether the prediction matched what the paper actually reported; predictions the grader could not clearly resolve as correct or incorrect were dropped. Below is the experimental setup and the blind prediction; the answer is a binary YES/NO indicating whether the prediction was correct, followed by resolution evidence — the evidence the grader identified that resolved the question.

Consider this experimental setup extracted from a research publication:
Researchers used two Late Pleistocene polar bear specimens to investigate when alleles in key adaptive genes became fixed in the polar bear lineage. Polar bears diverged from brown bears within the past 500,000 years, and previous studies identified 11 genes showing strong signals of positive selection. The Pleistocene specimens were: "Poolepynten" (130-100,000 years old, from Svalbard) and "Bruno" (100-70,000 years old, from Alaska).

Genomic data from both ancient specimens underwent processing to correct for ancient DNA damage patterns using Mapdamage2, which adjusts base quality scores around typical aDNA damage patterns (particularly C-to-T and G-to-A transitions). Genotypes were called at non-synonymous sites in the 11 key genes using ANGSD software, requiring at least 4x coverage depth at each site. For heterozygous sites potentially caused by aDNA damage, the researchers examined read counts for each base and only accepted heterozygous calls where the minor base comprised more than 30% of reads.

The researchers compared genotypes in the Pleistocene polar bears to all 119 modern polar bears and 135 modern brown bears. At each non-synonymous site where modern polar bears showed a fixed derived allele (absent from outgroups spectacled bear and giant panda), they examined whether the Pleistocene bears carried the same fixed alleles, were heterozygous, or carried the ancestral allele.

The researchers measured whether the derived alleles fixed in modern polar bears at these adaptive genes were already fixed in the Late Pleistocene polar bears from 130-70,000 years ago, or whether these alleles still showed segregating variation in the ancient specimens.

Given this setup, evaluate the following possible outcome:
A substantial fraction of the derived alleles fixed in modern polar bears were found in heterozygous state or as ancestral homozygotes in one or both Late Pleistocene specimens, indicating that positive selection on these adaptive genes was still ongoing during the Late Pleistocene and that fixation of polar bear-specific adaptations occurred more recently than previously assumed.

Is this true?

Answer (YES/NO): NO